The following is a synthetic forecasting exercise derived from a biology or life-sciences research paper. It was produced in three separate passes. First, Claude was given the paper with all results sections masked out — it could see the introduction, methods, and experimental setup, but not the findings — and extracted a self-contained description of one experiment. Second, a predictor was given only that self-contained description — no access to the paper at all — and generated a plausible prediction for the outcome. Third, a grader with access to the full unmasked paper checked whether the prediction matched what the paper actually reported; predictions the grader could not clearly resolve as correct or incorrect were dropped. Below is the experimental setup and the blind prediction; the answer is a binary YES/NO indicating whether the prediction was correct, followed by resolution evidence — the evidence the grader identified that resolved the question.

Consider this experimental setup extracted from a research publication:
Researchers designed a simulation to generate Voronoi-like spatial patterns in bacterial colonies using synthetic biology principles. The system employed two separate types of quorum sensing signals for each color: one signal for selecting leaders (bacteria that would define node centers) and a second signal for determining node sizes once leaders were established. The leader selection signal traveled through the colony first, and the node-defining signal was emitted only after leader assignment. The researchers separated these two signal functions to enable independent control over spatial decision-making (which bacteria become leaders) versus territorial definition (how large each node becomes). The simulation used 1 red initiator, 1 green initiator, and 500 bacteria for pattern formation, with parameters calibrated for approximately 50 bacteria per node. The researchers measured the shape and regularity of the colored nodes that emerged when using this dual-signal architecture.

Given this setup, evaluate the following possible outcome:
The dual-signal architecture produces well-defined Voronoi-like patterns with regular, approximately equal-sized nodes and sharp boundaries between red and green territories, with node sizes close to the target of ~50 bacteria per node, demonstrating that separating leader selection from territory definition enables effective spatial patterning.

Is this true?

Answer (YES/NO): NO